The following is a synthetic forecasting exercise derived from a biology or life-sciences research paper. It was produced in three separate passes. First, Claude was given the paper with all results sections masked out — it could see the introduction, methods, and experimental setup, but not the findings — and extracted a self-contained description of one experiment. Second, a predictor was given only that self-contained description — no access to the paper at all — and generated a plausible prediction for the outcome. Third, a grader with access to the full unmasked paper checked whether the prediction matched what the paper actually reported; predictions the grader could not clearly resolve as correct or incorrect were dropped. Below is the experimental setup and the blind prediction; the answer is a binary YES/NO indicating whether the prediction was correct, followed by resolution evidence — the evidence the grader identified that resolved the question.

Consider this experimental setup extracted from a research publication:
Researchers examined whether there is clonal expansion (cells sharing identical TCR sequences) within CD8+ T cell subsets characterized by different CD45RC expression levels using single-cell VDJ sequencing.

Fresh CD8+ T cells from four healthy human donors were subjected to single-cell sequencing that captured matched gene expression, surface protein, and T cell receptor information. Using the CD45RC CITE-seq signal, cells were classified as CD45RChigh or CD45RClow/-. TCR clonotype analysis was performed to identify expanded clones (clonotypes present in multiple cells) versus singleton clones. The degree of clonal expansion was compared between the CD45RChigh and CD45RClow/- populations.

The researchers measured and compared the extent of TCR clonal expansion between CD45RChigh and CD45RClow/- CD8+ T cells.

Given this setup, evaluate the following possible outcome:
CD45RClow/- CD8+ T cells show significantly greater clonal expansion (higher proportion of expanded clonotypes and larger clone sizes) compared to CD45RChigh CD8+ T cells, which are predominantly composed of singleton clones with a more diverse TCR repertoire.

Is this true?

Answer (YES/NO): YES